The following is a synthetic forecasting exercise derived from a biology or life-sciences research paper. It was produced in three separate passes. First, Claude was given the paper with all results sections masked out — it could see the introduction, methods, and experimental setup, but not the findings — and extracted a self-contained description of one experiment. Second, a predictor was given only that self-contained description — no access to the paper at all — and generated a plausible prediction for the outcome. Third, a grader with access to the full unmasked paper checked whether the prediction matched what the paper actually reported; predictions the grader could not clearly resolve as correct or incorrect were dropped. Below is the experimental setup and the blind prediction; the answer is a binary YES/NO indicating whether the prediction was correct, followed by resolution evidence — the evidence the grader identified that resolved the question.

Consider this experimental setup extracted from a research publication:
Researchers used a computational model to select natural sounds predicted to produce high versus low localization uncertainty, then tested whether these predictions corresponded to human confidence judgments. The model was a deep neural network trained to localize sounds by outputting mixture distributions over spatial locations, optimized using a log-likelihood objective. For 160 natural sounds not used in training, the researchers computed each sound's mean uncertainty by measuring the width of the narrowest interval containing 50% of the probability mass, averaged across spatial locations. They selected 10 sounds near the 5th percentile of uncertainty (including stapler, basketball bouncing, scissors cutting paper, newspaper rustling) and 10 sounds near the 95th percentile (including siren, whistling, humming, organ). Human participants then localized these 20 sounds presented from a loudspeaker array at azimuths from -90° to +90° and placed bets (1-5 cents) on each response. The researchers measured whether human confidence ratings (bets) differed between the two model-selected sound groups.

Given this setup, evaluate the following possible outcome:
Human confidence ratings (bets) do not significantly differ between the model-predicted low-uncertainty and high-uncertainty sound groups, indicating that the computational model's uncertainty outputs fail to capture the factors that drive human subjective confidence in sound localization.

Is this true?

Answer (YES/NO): NO